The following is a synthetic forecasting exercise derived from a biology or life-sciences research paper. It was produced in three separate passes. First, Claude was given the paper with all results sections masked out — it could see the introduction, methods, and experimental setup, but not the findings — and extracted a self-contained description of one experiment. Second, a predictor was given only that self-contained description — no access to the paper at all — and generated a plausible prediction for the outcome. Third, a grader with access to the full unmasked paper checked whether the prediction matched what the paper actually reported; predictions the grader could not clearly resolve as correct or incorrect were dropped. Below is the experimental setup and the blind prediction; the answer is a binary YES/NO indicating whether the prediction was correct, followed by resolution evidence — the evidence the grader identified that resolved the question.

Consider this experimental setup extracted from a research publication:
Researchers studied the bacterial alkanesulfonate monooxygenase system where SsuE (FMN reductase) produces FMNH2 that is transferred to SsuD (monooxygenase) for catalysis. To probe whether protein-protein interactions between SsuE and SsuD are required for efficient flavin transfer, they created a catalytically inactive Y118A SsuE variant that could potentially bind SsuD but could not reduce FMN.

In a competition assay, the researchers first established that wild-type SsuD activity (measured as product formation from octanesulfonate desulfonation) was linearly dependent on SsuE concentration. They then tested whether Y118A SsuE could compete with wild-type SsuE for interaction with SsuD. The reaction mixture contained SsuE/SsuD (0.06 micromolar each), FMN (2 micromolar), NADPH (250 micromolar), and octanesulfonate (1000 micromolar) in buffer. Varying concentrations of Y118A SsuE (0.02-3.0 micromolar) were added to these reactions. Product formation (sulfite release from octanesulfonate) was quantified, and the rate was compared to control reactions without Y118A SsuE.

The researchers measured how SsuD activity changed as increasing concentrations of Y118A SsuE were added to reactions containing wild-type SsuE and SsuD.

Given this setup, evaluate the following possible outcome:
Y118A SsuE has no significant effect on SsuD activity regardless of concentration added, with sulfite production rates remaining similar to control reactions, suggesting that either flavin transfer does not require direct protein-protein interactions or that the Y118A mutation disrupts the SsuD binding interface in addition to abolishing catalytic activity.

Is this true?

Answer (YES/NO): NO